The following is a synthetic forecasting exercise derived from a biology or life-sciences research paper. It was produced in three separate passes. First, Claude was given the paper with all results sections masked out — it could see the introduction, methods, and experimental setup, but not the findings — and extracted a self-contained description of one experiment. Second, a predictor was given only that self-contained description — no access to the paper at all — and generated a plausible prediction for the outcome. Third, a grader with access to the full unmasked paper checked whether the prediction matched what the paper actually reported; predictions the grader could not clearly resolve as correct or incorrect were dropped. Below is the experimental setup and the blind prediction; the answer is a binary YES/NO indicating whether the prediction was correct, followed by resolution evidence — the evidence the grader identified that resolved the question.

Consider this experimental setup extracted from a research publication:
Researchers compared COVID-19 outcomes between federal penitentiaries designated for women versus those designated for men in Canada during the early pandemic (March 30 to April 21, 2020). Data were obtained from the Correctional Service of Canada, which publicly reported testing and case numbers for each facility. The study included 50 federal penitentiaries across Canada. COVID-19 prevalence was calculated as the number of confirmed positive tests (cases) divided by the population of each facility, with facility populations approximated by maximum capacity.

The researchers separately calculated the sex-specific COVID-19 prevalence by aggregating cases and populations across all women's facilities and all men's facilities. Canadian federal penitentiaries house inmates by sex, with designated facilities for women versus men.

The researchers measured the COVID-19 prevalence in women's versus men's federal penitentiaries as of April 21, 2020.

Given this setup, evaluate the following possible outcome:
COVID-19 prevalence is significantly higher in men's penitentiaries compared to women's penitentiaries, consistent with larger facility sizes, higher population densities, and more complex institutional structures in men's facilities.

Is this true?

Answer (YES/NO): NO